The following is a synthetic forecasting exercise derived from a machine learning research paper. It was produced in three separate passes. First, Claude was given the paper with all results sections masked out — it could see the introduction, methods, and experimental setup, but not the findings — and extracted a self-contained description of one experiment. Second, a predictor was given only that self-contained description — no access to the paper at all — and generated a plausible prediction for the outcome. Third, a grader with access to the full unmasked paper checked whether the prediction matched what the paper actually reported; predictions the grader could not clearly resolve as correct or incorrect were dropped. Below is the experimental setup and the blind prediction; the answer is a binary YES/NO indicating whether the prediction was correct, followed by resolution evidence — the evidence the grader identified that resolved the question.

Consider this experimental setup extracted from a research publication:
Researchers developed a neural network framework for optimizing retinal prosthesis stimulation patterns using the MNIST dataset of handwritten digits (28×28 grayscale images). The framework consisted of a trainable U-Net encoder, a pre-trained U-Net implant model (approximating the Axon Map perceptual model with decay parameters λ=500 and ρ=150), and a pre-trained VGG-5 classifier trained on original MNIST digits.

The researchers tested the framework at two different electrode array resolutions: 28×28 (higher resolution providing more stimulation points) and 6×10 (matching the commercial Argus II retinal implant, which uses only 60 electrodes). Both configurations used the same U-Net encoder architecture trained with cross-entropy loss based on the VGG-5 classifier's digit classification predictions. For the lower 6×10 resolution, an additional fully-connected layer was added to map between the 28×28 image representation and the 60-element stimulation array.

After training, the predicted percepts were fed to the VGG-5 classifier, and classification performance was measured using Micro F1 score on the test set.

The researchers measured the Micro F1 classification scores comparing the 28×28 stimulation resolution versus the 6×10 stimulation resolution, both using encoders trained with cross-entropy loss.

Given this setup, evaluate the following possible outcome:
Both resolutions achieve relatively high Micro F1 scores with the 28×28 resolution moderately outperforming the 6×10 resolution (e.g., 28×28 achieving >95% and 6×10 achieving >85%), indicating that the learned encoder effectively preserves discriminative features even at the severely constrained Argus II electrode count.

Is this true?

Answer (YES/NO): YES